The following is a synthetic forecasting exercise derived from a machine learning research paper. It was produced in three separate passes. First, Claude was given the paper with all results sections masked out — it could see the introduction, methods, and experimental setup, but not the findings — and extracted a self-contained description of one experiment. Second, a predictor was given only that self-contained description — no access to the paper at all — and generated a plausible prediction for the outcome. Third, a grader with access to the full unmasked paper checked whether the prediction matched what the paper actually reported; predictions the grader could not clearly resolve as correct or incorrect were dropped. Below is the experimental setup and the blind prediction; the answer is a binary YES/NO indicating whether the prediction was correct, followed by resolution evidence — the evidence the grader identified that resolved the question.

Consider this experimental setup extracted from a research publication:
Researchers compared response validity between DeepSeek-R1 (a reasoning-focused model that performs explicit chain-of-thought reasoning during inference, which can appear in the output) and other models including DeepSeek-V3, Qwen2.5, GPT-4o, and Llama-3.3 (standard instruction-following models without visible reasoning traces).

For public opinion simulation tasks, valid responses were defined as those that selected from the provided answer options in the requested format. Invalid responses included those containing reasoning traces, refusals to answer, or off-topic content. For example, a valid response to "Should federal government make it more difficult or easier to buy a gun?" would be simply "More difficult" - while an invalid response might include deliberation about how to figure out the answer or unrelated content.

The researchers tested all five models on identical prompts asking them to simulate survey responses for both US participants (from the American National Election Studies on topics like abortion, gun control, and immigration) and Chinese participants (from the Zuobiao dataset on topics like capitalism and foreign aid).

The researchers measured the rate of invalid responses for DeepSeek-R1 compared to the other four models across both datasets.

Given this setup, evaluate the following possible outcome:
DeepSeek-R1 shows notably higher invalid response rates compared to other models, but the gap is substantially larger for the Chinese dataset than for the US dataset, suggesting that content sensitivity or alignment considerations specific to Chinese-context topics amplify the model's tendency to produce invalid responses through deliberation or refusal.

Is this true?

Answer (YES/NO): YES